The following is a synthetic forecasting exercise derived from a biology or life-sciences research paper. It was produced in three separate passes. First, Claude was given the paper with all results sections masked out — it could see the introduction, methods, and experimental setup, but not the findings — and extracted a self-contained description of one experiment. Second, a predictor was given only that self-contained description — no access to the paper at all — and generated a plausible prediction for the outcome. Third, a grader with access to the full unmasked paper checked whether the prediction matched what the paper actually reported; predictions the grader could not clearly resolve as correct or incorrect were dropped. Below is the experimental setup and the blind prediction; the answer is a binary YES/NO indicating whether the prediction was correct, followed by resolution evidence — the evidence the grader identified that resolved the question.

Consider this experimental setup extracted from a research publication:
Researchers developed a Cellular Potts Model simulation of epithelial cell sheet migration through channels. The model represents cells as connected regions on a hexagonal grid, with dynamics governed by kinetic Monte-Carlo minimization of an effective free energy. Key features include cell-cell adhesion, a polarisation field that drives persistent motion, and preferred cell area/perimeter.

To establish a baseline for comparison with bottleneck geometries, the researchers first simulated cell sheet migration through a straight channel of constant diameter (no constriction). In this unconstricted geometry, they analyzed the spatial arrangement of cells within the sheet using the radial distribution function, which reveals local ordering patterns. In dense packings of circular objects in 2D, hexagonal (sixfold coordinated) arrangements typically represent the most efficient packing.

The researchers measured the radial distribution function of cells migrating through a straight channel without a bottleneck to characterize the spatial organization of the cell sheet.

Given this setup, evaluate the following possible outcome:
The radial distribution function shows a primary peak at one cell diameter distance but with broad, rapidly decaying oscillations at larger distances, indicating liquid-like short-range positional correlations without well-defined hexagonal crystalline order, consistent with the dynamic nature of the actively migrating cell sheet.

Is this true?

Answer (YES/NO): NO